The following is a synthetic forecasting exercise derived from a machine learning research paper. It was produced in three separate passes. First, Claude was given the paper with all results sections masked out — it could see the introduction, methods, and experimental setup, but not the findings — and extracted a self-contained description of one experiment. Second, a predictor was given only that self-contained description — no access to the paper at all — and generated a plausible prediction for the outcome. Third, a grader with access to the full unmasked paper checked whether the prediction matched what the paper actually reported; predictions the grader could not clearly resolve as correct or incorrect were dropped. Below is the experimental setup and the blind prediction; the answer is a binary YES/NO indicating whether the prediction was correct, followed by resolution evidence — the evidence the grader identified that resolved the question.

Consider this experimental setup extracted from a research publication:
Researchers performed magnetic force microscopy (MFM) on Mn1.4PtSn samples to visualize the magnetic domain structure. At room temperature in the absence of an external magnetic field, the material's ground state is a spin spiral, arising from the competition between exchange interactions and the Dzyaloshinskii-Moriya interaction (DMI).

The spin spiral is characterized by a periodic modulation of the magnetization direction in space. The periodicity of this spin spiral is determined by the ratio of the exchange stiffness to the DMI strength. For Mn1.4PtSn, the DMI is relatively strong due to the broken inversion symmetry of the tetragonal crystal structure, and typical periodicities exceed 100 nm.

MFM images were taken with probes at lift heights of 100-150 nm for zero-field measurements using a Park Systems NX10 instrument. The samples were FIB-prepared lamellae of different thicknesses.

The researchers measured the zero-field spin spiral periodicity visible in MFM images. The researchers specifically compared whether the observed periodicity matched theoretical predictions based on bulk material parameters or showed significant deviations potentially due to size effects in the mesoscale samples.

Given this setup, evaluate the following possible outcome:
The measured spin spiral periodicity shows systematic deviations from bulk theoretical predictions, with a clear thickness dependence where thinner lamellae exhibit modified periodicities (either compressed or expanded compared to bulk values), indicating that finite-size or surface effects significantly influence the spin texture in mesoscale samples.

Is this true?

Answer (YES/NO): YES